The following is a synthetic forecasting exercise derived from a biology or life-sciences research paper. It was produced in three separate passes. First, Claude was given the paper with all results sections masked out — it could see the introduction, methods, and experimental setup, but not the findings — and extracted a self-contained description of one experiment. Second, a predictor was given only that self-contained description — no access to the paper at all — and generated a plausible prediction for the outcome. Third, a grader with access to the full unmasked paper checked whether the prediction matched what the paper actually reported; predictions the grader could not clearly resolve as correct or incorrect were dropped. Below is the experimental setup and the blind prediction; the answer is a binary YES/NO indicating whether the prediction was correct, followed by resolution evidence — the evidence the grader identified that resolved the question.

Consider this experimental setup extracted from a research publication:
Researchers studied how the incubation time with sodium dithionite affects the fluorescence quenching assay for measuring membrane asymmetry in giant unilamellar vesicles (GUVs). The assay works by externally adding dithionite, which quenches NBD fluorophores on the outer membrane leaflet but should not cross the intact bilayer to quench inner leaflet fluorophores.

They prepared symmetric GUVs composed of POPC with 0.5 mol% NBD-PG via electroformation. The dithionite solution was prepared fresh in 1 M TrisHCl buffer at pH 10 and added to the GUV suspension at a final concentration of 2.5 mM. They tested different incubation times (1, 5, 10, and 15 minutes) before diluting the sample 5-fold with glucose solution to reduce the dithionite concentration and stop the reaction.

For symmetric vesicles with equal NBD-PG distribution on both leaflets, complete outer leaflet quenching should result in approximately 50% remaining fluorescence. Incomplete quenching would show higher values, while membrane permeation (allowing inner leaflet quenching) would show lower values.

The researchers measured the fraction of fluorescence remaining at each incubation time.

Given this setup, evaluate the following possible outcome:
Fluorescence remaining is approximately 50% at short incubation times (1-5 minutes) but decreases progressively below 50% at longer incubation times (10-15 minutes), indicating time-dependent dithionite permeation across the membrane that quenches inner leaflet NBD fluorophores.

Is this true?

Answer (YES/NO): NO